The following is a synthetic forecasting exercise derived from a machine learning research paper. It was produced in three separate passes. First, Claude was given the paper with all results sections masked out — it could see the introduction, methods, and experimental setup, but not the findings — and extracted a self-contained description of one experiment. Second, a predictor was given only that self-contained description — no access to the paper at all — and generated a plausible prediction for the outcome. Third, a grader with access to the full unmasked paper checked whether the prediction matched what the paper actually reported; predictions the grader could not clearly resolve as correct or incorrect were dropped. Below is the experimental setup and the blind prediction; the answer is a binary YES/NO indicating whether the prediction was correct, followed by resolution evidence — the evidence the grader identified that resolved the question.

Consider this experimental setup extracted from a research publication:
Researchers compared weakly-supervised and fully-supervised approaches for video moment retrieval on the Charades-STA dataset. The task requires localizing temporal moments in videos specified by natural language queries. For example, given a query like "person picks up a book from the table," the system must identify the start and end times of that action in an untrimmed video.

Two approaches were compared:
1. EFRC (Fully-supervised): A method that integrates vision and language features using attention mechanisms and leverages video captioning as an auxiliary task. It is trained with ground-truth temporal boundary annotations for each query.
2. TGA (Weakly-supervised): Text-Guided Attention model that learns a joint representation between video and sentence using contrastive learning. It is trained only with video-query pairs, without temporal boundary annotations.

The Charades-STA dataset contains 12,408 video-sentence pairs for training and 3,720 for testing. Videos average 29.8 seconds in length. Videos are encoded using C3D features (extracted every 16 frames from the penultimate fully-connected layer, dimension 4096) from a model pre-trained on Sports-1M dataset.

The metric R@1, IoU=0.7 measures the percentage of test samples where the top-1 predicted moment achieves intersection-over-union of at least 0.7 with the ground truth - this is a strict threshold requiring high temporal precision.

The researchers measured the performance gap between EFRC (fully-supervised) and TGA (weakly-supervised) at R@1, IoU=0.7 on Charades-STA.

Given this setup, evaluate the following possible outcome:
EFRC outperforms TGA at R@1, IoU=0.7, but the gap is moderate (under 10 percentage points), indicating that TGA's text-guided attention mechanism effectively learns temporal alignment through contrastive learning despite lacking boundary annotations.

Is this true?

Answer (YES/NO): YES